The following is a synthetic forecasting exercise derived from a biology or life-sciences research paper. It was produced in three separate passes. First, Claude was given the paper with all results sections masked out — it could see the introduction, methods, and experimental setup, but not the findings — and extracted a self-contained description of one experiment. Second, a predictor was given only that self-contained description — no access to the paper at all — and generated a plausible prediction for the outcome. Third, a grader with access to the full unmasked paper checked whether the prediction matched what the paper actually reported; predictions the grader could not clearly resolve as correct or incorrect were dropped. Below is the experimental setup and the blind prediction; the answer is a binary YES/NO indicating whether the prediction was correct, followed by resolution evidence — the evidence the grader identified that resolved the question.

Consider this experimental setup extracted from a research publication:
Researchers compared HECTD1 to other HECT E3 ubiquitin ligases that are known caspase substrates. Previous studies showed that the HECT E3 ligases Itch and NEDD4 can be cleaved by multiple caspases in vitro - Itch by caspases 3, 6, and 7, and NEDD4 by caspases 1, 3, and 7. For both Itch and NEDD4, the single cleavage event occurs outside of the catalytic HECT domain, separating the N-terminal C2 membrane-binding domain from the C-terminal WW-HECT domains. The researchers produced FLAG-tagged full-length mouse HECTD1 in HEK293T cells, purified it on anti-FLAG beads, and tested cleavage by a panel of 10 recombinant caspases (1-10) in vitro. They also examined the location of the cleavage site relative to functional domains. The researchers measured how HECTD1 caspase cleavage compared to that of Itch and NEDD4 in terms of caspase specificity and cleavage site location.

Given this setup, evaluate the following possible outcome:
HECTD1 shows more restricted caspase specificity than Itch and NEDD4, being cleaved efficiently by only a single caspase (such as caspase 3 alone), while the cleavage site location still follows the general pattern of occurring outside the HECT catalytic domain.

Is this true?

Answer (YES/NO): YES